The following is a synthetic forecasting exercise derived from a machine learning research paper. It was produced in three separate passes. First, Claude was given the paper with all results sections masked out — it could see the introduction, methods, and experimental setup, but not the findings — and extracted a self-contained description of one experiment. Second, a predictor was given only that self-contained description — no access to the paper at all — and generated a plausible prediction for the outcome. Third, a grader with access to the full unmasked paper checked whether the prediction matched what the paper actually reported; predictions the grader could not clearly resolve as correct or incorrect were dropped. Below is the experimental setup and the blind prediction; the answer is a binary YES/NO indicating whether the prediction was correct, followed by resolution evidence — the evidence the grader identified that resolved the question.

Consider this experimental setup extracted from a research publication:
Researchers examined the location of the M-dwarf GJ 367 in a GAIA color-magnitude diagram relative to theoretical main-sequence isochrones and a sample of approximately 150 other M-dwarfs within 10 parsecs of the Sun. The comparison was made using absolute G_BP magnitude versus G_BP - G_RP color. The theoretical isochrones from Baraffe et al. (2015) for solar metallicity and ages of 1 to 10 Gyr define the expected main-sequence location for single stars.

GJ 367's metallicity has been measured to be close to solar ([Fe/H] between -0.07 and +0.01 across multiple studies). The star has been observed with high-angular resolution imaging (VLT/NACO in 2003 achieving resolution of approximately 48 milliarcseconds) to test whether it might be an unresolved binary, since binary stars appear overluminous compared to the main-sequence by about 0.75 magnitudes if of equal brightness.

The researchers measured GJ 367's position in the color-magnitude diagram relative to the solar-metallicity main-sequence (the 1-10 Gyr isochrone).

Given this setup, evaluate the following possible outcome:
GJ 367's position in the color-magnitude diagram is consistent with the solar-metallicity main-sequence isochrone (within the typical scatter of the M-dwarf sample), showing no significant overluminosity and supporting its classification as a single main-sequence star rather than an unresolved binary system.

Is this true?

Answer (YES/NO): NO